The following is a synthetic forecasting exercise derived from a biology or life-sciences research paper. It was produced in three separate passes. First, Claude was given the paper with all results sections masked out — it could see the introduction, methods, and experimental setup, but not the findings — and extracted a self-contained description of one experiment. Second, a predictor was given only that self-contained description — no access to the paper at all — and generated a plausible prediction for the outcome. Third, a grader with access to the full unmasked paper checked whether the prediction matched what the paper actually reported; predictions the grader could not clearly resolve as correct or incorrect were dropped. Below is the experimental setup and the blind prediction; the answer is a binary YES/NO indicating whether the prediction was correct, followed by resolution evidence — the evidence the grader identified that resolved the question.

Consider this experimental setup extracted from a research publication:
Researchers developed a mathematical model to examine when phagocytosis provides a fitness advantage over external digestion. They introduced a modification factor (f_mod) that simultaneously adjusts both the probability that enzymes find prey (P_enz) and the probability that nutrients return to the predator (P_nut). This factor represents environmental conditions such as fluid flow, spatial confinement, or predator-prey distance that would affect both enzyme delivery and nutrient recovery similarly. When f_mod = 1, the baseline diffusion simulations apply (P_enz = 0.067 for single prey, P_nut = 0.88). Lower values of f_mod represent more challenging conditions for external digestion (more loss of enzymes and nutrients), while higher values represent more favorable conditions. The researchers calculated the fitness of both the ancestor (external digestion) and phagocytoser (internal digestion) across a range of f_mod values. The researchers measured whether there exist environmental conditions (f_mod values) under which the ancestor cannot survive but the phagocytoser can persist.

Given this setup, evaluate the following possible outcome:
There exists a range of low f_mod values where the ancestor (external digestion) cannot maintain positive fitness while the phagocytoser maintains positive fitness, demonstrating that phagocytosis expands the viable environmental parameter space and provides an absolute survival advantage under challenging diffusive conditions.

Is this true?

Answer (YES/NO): YES